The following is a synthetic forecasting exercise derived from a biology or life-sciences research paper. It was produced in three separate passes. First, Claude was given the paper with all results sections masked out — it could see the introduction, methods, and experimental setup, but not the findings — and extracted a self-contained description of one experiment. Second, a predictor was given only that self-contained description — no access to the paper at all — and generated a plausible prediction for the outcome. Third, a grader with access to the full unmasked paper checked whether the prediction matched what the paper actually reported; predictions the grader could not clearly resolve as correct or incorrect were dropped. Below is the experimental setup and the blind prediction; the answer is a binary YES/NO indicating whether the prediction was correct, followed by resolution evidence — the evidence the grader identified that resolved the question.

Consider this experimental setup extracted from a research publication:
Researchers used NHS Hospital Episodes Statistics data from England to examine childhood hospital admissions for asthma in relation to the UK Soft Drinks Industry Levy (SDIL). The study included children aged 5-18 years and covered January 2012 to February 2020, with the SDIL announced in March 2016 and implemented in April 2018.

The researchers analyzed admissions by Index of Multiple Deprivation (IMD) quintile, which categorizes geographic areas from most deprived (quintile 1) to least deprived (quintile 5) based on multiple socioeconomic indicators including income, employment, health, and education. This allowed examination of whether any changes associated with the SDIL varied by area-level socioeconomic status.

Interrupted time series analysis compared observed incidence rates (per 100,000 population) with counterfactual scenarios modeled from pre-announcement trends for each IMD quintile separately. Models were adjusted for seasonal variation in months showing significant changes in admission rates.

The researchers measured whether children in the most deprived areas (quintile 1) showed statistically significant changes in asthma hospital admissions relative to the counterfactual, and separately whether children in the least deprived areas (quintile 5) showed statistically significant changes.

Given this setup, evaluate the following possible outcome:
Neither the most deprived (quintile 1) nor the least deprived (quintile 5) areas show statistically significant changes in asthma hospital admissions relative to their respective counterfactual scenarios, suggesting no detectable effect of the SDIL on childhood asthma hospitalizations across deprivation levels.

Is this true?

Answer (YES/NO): NO